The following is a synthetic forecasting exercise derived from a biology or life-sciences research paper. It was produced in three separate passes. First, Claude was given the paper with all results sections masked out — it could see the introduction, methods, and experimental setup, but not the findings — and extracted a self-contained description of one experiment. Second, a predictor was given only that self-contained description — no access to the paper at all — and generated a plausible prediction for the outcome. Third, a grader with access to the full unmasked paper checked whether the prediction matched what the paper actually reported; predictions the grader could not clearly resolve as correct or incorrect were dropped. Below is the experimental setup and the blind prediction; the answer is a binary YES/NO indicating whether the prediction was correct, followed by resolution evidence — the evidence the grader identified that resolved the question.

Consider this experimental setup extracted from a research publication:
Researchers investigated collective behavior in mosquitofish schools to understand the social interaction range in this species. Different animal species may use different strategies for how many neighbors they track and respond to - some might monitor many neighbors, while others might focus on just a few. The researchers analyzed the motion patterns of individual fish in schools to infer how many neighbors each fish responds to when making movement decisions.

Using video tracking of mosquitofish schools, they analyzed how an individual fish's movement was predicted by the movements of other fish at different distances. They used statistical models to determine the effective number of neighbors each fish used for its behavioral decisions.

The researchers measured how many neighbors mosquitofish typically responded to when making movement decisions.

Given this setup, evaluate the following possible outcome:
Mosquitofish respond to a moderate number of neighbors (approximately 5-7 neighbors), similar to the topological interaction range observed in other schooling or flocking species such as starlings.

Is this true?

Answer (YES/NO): NO